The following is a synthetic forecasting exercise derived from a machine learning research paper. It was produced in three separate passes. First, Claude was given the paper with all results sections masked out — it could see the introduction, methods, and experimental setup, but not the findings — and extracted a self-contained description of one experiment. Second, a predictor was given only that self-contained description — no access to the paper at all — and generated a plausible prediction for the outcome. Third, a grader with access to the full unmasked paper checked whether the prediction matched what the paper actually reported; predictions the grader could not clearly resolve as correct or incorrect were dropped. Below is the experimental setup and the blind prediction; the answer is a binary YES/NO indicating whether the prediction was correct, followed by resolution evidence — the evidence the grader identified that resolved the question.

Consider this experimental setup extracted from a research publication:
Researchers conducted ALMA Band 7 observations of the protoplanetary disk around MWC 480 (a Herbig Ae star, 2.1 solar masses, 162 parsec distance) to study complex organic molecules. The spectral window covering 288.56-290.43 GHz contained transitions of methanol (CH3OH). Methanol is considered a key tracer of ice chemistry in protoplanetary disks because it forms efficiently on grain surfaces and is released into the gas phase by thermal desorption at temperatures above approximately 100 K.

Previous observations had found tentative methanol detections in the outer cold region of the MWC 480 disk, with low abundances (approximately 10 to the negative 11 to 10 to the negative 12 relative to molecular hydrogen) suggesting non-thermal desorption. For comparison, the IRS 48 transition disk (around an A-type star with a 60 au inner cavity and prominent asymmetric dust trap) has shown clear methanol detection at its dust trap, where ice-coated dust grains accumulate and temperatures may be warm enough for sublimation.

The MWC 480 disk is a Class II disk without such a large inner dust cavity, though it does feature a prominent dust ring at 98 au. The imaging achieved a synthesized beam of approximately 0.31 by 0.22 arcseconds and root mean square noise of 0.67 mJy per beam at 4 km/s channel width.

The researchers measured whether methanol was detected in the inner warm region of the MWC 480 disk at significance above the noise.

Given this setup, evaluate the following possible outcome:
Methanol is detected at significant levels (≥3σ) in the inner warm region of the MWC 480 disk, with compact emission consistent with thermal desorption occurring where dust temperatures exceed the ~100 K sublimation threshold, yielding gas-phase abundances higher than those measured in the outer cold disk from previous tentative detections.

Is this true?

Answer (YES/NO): NO